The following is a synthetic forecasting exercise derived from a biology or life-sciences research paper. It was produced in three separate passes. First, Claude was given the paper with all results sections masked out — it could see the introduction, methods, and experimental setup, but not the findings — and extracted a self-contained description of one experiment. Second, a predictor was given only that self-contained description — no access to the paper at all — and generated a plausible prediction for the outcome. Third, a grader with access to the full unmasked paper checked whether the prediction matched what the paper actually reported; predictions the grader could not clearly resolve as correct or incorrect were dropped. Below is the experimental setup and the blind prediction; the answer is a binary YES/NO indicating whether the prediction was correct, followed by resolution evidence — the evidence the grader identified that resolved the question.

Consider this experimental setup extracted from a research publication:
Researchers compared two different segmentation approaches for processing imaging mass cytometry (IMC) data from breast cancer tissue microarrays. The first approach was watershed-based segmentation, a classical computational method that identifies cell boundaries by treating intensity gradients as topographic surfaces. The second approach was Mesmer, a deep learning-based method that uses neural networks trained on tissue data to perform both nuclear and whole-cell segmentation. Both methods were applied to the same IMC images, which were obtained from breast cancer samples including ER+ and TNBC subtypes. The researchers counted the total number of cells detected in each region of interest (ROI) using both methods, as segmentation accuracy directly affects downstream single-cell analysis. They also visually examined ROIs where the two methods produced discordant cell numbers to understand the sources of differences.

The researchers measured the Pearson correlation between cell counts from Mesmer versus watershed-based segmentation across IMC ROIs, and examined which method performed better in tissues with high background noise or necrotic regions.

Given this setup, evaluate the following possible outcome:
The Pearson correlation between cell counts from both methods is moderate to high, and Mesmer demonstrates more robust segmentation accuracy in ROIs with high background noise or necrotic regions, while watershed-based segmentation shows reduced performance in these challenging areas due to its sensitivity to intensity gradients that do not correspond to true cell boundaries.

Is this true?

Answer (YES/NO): YES